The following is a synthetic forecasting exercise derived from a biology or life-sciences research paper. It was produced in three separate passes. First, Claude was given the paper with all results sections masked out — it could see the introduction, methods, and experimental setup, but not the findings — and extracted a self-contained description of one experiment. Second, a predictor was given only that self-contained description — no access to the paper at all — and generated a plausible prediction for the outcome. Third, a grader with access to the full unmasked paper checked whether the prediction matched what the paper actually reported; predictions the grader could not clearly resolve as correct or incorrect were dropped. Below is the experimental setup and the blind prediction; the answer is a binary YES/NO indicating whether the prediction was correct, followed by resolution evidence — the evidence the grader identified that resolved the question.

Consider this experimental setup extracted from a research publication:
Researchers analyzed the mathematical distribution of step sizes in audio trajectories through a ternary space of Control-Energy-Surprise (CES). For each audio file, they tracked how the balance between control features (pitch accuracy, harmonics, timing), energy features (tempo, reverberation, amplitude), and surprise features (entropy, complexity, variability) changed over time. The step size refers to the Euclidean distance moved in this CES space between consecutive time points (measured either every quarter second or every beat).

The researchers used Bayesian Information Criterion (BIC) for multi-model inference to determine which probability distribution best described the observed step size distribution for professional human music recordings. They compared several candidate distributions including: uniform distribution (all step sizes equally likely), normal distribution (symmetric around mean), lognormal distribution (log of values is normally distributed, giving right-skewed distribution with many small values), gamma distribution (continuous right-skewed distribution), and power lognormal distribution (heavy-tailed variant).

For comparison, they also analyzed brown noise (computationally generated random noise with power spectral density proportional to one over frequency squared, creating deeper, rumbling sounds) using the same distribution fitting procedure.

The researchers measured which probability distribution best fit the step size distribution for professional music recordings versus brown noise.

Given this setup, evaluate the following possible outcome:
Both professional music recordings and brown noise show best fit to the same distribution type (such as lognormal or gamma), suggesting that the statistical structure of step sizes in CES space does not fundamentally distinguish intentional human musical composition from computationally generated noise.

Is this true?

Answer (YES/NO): NO